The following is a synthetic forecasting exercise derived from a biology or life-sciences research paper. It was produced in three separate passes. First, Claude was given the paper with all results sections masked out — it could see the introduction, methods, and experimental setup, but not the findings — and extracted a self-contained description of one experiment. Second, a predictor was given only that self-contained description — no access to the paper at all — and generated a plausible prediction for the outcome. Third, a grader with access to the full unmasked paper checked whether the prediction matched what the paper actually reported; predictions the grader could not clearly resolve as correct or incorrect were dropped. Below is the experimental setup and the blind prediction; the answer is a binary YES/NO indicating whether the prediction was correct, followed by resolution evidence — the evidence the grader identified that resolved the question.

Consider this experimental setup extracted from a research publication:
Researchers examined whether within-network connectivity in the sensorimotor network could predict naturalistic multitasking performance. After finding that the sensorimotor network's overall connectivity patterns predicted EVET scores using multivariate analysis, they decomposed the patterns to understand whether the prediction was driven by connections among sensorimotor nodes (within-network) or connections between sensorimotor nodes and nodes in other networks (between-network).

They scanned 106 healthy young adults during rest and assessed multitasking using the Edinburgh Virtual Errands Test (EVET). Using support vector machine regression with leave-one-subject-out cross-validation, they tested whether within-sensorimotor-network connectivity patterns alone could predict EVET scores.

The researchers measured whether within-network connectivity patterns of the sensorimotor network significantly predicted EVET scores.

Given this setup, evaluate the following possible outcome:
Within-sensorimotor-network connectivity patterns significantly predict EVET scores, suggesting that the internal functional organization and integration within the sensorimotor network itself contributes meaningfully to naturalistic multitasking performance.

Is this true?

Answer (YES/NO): YES